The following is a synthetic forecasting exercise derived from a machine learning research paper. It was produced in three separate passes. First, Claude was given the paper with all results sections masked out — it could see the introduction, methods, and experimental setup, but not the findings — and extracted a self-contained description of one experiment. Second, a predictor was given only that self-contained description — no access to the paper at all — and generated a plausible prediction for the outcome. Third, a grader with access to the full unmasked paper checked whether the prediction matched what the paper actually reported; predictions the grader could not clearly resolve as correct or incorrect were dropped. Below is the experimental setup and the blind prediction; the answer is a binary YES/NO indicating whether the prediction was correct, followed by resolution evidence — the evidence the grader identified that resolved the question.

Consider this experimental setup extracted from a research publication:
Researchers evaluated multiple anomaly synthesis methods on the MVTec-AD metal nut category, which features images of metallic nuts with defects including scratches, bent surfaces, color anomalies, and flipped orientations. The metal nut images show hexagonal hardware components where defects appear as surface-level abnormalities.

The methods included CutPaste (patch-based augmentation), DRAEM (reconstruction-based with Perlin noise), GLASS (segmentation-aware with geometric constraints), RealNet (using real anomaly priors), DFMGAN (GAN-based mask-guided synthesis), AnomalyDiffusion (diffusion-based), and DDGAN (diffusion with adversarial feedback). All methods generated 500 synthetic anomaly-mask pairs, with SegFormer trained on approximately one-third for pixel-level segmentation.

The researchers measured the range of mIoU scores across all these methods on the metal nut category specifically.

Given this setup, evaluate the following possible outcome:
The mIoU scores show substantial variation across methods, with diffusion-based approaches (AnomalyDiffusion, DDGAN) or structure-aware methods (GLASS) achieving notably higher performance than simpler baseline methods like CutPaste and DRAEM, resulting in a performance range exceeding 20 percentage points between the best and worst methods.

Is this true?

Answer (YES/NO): NO